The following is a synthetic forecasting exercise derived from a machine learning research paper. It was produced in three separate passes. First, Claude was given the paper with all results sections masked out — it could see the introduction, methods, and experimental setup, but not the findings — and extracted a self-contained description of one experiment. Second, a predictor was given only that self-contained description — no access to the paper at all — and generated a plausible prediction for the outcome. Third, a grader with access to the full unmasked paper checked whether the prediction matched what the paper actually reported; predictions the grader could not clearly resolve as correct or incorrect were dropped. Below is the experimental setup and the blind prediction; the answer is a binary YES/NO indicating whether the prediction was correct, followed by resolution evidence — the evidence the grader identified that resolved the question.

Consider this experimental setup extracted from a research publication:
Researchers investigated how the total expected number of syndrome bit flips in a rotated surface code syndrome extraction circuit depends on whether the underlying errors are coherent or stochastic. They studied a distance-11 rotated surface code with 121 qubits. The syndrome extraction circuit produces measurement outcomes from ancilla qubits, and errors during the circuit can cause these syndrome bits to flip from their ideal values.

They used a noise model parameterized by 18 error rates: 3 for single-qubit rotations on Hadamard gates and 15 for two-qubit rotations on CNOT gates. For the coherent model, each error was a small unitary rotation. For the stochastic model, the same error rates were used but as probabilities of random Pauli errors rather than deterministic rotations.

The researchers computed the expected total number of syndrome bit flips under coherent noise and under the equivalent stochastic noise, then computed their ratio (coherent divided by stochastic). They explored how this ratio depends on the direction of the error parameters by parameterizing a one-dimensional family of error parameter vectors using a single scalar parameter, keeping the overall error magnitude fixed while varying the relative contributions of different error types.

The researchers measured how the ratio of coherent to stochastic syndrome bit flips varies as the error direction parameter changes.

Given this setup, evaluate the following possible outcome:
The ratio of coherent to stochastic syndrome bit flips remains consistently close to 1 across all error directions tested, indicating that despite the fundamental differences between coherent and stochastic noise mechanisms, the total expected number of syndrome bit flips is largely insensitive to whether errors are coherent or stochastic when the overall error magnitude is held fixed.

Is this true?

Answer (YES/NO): NO